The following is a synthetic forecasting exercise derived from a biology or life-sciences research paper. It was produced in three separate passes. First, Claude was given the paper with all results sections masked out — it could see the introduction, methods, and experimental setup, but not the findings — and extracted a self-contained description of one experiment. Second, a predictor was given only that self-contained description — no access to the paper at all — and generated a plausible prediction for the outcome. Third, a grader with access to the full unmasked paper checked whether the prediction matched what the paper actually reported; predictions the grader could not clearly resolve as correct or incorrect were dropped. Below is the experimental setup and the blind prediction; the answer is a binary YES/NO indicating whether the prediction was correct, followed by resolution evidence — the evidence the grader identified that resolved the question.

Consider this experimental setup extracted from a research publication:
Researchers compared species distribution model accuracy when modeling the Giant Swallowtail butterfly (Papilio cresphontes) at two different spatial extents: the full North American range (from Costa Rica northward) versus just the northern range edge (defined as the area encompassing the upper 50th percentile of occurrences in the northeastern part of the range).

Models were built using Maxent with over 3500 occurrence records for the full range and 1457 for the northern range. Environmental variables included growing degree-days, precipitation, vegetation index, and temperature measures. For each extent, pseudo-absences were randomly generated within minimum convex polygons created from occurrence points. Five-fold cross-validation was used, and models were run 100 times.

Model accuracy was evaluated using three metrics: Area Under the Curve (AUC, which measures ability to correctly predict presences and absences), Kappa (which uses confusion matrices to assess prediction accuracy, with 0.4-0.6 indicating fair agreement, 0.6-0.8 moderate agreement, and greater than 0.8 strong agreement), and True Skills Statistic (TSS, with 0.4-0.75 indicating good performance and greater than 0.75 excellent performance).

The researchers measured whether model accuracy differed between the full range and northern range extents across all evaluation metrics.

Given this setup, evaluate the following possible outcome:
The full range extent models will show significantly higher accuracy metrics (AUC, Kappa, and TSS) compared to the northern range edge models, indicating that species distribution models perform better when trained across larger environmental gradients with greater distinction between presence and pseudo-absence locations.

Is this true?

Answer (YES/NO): YES